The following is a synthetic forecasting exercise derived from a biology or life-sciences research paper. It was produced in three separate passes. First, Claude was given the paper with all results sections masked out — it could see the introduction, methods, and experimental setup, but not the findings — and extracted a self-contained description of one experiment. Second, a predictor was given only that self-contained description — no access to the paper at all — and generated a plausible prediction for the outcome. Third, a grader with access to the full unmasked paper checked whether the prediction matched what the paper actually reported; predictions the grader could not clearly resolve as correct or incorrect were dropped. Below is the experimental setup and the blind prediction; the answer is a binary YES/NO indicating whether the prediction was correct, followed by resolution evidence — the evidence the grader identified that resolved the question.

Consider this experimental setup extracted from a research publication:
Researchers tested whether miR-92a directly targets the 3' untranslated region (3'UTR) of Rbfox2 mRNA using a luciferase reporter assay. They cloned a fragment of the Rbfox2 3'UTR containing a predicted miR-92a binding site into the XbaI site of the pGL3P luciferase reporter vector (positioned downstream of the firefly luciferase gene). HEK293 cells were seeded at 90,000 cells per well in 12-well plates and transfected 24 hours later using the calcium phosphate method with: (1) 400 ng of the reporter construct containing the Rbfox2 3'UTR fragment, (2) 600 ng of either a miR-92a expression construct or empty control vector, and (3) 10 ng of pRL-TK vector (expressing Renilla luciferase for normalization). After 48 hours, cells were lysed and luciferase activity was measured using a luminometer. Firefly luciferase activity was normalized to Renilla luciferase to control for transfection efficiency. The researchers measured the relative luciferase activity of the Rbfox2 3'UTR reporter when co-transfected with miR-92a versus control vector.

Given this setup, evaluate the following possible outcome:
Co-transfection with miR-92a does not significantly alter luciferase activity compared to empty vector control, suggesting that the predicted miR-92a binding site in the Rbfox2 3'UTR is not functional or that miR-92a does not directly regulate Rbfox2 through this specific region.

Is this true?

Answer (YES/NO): NO